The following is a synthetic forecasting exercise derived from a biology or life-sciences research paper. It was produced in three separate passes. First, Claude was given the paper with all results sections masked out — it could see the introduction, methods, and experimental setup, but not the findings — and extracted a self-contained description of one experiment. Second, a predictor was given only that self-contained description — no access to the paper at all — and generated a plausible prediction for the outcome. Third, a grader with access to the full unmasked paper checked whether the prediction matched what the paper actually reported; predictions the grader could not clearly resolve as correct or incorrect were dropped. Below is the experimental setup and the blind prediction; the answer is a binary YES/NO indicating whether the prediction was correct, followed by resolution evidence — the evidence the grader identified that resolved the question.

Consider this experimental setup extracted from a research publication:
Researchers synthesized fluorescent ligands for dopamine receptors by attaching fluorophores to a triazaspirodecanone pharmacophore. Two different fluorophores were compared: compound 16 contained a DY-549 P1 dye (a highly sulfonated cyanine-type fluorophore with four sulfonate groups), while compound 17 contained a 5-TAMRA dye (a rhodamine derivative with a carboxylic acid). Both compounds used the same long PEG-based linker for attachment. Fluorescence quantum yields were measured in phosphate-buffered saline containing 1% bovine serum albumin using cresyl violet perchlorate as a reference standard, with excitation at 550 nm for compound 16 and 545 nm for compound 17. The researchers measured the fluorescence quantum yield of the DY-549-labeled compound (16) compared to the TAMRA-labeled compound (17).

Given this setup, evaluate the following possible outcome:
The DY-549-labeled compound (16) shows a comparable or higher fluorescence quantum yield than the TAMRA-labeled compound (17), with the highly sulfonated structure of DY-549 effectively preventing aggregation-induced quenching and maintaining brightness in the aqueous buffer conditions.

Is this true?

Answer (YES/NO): YES